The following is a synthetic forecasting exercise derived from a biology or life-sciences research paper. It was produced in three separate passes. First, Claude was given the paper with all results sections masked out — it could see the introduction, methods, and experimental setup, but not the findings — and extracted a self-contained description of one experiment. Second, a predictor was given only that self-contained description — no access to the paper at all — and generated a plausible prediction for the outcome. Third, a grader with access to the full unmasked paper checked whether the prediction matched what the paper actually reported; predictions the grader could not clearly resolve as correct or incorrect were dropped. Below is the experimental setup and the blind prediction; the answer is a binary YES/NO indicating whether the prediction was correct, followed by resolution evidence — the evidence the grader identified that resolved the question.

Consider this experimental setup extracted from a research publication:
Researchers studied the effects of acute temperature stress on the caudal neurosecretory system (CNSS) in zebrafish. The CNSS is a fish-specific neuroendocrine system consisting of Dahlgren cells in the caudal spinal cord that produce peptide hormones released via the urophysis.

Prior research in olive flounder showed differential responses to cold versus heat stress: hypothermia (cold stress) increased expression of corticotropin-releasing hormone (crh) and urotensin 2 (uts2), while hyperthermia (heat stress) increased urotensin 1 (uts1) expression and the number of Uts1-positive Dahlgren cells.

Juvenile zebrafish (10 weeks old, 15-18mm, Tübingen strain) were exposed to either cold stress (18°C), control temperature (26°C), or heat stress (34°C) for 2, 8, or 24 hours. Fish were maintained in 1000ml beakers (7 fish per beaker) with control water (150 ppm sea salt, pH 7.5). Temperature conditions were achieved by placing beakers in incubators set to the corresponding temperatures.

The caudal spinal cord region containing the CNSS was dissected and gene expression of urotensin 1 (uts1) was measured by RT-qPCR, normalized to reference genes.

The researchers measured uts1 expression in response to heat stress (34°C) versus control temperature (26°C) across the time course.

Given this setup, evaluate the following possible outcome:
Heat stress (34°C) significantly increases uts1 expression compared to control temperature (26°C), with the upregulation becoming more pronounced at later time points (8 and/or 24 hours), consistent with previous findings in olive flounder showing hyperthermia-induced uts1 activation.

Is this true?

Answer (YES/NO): NO